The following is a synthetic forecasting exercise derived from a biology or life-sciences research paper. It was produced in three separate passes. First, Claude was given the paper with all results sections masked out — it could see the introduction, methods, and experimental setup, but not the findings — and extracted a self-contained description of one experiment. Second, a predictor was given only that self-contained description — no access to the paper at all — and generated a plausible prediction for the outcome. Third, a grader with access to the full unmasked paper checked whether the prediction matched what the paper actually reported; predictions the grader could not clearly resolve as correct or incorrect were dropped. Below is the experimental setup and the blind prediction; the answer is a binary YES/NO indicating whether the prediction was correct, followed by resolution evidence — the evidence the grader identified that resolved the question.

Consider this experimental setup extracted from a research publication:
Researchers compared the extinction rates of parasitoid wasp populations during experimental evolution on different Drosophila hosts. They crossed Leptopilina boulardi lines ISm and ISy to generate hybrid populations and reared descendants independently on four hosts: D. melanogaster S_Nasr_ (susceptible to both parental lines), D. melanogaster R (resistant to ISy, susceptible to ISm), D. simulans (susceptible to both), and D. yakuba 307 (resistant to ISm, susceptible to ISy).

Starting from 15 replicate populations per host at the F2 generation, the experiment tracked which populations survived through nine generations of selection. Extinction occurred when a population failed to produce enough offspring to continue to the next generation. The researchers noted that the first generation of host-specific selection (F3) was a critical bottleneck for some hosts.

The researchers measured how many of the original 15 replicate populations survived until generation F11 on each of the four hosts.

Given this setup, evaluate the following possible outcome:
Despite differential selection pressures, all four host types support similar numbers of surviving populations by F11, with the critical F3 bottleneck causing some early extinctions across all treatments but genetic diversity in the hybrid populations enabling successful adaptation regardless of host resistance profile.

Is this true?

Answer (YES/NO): NO